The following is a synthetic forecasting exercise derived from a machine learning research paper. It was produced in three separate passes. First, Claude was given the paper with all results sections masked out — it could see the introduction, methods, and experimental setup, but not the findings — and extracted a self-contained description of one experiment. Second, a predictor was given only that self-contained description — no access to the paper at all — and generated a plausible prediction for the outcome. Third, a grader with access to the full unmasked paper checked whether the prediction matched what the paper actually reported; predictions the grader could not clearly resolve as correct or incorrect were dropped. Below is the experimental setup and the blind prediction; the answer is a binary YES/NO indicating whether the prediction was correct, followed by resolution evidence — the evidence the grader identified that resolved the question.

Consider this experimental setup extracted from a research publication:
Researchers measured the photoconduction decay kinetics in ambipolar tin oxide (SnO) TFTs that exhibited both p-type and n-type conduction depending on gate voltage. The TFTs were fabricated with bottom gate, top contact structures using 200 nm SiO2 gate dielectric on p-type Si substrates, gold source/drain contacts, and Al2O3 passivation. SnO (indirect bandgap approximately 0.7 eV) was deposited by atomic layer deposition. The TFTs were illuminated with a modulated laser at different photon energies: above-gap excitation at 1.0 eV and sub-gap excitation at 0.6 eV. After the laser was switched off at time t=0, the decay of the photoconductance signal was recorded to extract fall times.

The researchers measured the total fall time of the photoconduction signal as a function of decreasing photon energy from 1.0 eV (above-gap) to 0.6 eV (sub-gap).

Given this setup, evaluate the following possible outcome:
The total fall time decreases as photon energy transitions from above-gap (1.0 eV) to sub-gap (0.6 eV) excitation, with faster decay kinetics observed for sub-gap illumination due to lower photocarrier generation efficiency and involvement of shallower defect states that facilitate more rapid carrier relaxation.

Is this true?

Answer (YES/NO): NO